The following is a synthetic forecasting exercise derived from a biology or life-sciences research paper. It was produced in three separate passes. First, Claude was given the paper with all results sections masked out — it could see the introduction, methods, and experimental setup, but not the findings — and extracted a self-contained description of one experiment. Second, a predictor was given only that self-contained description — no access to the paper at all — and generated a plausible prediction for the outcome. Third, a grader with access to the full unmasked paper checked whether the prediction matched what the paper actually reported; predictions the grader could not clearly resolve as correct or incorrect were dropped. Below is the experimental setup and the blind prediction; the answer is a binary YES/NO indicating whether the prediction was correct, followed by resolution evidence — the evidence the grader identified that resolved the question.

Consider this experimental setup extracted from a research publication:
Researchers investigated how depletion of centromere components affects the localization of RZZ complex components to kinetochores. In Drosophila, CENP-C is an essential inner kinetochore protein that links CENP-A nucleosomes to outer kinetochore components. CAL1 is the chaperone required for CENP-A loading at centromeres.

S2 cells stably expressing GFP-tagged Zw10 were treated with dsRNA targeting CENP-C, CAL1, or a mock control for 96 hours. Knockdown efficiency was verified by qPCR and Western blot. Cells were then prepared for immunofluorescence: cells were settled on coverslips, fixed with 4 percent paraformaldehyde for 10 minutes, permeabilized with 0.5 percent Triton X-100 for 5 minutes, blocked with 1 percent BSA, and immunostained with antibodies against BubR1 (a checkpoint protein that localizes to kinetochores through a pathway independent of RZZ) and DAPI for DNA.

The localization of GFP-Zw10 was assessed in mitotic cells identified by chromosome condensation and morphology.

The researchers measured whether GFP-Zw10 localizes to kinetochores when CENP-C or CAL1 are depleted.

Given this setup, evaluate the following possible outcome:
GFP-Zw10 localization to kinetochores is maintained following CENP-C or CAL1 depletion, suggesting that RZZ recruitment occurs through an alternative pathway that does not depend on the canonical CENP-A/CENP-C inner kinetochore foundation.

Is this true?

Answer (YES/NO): NO